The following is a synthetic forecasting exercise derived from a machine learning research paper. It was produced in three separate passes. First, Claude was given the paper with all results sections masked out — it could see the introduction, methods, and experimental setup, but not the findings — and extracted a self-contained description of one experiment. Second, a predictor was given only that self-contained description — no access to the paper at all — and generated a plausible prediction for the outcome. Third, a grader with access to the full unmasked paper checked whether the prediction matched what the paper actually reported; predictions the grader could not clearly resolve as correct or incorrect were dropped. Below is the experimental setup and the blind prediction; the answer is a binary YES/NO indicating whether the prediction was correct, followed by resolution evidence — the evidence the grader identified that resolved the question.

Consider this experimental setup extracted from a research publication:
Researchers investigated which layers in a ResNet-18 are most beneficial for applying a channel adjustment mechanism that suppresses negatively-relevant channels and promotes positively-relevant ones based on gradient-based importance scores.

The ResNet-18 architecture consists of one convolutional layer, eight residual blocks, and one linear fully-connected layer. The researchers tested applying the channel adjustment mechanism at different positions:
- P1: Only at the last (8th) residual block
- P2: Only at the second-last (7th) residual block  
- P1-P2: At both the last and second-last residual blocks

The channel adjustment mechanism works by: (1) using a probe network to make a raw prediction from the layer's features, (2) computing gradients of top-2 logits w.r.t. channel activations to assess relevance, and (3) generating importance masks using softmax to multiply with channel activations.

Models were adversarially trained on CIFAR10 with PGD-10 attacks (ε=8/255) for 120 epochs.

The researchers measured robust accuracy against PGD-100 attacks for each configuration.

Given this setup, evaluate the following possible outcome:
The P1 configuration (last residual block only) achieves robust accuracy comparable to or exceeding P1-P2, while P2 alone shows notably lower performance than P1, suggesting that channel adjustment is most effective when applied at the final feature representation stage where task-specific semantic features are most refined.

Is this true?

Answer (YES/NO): NO